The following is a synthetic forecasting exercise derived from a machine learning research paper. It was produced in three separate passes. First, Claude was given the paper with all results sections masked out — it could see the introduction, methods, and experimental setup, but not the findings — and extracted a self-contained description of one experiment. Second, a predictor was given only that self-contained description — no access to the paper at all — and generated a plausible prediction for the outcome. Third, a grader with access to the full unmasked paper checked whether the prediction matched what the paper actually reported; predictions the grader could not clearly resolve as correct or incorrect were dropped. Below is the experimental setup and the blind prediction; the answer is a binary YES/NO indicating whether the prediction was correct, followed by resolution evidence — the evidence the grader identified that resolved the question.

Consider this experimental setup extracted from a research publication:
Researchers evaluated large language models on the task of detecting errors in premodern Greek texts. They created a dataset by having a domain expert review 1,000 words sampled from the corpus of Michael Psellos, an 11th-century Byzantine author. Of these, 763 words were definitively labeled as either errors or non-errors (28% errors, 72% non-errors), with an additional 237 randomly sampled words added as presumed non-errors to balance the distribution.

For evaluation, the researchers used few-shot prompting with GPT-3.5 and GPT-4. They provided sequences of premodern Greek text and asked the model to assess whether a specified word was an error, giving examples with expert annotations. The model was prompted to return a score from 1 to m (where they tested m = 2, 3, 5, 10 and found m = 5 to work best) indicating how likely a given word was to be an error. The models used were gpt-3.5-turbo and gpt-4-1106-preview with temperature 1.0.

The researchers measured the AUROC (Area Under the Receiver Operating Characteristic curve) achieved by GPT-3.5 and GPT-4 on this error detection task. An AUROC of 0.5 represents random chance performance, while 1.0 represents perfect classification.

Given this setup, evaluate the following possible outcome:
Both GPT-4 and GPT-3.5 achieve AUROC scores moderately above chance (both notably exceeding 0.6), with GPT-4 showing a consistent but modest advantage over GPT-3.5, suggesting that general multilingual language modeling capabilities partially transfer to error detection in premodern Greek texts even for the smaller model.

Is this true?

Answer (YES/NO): NO